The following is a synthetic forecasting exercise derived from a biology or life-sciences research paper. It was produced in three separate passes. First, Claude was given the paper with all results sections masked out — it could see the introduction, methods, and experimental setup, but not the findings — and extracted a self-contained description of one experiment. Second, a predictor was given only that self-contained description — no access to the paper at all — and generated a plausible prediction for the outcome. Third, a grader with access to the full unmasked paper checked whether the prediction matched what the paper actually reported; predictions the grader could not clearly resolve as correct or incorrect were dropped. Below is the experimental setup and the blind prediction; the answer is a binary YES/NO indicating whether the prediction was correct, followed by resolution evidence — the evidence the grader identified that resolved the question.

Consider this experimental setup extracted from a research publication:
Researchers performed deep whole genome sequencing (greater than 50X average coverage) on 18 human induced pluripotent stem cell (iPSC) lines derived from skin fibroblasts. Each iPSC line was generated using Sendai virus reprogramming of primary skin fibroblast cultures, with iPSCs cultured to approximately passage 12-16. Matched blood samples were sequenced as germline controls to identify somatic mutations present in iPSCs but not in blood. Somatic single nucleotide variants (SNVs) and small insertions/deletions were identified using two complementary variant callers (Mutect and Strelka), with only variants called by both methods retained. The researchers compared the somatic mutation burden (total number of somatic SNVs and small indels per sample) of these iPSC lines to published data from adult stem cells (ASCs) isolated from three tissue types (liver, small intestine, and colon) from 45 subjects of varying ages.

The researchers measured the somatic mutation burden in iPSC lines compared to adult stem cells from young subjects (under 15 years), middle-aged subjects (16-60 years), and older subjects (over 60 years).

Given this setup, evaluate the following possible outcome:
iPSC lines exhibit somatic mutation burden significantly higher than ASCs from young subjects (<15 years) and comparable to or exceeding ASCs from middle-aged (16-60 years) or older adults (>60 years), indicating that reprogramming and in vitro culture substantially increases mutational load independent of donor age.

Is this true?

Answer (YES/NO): NO